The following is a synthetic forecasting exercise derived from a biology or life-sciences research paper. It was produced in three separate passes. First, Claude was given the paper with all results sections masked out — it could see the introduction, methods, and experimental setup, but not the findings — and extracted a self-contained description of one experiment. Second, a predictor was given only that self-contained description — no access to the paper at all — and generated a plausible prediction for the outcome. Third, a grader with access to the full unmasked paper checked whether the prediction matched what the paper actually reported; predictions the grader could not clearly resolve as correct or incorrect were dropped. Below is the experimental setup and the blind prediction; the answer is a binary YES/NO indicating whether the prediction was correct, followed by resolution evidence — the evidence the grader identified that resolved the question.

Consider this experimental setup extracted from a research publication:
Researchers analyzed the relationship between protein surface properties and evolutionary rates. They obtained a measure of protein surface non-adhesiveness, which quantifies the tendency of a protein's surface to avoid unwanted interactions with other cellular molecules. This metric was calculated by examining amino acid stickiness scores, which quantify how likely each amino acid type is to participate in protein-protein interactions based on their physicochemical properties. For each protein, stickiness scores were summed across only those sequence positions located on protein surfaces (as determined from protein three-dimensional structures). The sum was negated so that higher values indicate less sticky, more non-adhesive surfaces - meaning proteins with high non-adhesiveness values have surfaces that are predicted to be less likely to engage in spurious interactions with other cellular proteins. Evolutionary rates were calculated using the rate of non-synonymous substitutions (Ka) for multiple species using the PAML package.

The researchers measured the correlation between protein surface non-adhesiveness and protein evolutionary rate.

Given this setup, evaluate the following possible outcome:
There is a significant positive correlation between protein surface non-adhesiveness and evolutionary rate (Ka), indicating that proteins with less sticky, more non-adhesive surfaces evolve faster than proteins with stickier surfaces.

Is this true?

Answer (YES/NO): NO